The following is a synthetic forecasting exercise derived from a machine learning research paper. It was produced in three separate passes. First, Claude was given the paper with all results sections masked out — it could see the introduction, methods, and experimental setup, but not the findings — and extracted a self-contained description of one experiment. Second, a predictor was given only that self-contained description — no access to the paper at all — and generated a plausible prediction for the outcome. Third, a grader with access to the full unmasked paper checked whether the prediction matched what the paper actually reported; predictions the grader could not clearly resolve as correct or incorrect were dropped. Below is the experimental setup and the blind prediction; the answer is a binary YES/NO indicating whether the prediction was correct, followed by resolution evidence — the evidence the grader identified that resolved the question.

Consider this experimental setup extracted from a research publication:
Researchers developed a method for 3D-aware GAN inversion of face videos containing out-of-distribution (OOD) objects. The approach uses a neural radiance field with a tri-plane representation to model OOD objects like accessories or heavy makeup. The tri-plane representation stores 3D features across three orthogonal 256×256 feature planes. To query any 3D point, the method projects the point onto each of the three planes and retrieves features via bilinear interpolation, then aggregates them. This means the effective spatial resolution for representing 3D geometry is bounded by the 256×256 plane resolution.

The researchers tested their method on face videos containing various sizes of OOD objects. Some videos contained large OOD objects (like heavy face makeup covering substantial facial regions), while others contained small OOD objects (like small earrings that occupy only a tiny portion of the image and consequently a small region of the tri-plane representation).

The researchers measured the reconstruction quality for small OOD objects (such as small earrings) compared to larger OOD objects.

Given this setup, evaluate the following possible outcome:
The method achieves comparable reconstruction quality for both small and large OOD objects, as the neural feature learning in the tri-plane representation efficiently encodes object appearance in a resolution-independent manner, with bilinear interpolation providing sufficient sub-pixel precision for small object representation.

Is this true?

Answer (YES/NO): NO